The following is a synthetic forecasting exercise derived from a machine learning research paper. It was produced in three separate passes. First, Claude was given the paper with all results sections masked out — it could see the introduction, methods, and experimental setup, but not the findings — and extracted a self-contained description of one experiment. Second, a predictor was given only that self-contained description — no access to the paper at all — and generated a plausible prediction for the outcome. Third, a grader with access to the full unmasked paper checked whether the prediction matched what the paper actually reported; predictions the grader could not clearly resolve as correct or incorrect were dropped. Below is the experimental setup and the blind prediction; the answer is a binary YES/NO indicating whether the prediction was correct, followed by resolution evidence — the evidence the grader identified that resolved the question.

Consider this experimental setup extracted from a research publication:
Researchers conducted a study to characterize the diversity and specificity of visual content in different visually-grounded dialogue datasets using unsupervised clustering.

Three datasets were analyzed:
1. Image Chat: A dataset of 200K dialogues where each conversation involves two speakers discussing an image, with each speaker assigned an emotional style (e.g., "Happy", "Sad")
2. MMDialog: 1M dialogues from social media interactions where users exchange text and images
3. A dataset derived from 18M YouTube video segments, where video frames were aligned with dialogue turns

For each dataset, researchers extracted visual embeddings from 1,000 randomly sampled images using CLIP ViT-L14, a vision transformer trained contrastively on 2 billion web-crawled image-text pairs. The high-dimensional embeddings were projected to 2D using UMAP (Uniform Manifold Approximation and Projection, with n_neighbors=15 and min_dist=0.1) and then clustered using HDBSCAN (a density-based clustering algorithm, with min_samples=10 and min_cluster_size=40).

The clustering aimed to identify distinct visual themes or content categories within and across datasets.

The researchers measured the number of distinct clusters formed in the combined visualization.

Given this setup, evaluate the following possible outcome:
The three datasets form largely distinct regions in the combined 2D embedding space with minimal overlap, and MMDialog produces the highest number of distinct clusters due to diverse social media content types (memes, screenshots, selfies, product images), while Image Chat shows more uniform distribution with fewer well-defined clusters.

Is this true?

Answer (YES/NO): NO